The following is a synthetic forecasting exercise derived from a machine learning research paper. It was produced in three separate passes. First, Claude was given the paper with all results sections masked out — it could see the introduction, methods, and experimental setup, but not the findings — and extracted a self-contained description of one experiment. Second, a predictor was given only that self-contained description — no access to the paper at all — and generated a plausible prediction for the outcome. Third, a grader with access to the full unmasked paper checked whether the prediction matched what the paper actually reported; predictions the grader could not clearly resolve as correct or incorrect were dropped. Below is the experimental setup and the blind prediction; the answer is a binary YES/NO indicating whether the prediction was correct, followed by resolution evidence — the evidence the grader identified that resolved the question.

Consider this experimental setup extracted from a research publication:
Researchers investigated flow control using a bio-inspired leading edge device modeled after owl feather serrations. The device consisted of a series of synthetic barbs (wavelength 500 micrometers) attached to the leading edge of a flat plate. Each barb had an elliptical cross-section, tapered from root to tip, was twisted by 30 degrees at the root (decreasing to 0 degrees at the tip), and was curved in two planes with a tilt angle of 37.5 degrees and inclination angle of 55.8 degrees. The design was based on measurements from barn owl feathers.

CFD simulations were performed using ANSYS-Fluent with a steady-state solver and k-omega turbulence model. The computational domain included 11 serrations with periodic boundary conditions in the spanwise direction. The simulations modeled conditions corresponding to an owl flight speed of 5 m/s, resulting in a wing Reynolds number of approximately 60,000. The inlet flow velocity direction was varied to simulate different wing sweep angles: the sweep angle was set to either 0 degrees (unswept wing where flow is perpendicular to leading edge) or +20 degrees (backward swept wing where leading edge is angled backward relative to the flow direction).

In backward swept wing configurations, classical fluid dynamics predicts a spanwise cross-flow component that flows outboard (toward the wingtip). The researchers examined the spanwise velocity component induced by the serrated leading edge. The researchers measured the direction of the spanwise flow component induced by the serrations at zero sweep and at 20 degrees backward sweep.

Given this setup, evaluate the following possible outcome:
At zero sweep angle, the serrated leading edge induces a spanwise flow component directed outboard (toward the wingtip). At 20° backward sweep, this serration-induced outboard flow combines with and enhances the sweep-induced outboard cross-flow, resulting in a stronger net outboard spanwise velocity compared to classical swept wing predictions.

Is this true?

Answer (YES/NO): NO